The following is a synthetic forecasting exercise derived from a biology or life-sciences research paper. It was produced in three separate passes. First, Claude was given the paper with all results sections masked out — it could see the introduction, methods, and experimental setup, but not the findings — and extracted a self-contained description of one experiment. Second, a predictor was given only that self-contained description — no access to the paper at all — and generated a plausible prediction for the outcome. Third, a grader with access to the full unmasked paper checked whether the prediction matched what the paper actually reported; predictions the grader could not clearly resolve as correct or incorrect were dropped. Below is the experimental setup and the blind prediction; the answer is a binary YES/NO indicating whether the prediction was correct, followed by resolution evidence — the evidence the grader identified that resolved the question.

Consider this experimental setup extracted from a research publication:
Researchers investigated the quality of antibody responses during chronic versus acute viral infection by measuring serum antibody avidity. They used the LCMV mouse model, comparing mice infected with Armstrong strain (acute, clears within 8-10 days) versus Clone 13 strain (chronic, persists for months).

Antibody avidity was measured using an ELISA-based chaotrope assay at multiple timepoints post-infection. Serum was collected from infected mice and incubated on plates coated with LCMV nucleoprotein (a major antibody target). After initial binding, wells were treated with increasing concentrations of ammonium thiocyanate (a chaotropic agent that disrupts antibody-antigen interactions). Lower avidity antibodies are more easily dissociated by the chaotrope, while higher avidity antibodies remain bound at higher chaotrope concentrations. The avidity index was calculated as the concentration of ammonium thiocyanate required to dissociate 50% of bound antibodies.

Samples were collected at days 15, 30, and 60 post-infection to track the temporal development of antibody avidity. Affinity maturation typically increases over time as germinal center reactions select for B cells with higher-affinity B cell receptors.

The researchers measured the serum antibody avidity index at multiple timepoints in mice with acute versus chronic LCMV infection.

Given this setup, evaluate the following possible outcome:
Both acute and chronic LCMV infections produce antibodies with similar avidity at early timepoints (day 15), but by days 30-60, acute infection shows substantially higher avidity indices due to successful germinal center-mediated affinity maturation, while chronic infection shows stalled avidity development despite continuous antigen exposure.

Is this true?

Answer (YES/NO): YES